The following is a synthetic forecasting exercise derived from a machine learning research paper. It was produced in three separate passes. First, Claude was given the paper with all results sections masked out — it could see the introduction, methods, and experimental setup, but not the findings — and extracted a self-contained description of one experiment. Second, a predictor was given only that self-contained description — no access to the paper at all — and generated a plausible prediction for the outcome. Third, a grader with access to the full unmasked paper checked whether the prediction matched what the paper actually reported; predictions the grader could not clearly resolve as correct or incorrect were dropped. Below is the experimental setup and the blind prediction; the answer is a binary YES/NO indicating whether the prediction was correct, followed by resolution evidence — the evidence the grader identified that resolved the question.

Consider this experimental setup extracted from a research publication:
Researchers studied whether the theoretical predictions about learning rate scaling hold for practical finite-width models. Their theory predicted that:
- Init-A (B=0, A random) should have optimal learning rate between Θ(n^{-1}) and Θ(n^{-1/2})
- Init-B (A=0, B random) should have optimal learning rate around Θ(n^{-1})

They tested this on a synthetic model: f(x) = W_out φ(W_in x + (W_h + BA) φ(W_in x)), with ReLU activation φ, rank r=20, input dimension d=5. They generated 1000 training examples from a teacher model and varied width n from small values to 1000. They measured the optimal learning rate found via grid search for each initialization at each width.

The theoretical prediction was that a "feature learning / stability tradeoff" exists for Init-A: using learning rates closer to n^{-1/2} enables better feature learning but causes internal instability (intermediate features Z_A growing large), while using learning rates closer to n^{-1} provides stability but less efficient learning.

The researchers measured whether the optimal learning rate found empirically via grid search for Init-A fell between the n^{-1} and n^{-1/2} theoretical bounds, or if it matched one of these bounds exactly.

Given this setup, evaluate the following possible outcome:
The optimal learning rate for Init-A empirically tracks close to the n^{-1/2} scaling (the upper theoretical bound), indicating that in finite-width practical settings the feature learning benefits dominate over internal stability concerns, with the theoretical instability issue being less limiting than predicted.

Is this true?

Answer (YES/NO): NO